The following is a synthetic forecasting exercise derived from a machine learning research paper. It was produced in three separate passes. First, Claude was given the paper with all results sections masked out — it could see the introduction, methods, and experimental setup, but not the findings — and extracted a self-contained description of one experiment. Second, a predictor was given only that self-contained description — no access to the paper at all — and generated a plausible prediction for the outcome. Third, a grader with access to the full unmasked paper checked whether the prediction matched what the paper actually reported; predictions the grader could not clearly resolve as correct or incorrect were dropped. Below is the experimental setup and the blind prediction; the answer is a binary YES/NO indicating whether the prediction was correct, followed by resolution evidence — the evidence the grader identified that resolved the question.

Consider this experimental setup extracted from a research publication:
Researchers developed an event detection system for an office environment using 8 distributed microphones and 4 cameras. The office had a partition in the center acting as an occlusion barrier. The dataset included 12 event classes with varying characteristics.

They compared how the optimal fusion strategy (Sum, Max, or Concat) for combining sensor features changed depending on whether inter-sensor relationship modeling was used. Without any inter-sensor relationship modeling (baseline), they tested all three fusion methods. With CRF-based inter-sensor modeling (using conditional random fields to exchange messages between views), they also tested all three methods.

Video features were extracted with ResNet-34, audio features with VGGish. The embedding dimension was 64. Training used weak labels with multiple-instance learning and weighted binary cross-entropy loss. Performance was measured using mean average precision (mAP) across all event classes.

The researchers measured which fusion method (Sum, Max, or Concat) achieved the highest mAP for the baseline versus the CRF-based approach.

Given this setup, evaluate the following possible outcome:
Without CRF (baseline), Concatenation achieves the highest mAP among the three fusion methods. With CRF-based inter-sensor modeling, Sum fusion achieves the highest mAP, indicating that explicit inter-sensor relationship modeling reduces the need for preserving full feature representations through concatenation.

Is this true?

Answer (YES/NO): NO